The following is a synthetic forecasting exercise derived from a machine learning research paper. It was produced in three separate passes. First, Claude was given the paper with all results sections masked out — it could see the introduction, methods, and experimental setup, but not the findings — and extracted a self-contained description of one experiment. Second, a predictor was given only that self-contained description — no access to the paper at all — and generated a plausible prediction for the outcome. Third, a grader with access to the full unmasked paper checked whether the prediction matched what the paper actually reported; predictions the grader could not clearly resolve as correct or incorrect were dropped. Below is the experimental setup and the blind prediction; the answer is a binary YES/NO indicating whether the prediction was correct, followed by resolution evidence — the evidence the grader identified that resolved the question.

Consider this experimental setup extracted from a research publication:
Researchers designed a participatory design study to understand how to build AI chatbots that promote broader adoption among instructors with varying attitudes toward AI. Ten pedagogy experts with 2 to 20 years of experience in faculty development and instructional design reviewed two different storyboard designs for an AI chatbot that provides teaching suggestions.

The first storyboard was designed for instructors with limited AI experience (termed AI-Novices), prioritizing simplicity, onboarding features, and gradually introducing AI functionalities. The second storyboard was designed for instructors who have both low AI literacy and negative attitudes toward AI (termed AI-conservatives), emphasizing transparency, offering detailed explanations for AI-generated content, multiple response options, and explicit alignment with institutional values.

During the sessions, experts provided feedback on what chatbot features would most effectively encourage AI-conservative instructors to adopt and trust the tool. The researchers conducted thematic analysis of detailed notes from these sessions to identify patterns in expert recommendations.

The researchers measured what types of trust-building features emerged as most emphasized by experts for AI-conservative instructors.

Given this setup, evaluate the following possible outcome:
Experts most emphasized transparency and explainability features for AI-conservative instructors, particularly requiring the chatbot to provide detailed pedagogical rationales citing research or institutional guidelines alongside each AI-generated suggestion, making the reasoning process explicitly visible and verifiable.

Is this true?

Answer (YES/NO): NO